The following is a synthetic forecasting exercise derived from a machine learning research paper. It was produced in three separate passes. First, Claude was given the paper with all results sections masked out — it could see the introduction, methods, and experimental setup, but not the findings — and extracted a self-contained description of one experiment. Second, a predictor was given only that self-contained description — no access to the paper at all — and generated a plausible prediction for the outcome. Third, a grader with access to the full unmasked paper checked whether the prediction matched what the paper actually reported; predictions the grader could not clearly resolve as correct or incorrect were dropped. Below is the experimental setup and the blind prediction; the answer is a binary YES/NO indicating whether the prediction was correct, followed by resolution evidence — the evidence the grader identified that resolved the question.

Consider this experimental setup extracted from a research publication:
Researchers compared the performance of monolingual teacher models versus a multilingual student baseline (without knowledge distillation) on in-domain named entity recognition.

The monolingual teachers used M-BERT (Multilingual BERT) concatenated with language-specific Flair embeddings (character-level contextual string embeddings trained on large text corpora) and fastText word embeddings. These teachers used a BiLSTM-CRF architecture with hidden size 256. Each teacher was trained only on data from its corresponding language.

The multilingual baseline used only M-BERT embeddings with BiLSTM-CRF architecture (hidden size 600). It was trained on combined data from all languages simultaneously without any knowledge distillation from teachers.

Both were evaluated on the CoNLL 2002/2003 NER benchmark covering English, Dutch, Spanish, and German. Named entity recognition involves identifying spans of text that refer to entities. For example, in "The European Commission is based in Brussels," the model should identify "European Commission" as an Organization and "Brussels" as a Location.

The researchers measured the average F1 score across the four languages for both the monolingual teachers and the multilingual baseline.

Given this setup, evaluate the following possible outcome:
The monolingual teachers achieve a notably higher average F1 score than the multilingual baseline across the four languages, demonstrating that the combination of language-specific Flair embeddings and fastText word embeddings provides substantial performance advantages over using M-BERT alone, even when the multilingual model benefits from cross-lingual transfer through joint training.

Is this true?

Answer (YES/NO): YES